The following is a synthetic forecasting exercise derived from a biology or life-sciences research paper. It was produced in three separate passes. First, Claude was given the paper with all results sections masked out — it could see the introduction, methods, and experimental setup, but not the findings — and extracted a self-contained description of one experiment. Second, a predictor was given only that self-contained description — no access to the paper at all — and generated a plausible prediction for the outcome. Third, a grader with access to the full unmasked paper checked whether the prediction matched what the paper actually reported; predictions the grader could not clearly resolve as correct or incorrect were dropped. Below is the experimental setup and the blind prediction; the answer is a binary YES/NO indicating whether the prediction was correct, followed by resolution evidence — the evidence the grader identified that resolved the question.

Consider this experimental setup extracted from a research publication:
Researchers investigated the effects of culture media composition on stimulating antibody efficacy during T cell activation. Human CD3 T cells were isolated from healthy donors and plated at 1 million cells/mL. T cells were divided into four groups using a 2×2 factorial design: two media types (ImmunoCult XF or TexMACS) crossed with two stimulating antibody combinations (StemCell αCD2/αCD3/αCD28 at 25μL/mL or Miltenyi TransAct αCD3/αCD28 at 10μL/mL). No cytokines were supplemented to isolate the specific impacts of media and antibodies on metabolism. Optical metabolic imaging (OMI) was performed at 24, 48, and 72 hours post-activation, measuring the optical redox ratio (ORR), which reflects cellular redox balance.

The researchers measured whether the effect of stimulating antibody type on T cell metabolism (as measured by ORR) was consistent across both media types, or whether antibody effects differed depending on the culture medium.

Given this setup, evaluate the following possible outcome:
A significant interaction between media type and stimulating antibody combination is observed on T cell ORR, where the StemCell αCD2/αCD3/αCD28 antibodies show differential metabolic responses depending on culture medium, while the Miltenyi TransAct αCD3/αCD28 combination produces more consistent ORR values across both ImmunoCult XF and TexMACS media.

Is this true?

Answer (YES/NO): NO